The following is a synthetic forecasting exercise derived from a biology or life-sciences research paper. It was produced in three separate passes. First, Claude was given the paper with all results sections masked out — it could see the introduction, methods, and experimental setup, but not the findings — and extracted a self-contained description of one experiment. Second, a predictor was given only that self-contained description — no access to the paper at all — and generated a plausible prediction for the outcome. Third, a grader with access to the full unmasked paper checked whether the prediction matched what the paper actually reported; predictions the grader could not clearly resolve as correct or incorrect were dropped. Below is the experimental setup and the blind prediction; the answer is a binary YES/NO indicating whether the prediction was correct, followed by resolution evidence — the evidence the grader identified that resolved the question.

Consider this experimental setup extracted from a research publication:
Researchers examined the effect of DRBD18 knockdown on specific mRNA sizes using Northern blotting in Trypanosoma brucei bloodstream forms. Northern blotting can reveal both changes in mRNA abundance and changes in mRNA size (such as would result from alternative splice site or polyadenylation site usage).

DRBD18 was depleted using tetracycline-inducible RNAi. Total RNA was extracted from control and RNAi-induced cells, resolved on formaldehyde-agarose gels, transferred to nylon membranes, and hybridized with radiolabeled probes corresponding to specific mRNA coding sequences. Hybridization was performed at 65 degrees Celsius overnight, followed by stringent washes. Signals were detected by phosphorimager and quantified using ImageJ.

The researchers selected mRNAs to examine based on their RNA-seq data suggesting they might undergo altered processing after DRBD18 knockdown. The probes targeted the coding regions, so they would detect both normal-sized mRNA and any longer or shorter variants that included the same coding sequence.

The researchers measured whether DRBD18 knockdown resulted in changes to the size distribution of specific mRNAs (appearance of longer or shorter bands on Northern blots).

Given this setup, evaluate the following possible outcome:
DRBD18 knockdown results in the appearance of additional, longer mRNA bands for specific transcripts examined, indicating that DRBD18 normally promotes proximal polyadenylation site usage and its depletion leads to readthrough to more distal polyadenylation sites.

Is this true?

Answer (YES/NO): NO